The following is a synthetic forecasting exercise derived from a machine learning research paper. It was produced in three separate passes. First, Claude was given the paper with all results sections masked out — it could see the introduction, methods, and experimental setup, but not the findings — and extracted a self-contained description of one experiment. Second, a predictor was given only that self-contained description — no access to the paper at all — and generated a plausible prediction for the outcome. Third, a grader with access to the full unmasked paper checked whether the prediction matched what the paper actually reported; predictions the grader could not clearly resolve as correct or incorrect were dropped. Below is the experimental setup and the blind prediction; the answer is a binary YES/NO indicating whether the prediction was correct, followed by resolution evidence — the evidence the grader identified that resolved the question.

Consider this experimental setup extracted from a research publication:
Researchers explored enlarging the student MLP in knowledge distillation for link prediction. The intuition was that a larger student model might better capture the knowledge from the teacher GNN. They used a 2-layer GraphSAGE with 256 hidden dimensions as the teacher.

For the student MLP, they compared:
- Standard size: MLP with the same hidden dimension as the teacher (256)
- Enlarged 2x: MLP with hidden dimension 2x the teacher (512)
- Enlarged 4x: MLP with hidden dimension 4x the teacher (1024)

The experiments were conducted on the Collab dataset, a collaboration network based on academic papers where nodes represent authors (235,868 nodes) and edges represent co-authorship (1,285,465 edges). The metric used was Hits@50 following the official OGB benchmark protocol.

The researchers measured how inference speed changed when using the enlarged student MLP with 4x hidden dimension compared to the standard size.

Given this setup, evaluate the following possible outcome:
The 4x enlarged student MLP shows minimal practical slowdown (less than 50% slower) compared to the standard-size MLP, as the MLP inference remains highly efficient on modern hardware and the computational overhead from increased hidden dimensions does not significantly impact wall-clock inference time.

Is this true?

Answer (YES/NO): NO